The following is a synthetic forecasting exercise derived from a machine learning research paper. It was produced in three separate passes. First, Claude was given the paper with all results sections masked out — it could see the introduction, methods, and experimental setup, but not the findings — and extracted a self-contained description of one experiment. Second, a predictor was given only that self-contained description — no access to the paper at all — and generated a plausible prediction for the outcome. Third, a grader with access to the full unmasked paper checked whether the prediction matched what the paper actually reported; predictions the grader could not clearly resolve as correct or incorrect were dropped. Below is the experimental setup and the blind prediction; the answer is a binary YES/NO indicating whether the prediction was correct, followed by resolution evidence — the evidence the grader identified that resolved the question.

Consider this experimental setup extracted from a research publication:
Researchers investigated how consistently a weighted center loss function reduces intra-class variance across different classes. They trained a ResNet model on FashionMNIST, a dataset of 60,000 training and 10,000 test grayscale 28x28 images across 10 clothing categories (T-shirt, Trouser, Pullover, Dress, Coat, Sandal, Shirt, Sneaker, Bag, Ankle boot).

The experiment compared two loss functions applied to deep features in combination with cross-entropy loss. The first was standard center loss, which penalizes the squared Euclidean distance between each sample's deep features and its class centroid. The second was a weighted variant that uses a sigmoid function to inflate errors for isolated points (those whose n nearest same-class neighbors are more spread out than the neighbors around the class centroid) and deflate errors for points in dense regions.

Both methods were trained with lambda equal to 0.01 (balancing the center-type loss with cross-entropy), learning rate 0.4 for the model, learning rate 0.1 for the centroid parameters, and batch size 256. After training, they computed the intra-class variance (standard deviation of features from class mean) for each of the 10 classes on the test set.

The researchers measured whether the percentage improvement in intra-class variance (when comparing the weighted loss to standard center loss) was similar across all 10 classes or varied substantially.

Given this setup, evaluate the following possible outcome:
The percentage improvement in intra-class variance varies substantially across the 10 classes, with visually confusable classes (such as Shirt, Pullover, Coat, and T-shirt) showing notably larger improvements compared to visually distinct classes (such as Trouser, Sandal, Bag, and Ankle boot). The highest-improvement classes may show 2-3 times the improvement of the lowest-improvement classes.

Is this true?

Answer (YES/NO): NO